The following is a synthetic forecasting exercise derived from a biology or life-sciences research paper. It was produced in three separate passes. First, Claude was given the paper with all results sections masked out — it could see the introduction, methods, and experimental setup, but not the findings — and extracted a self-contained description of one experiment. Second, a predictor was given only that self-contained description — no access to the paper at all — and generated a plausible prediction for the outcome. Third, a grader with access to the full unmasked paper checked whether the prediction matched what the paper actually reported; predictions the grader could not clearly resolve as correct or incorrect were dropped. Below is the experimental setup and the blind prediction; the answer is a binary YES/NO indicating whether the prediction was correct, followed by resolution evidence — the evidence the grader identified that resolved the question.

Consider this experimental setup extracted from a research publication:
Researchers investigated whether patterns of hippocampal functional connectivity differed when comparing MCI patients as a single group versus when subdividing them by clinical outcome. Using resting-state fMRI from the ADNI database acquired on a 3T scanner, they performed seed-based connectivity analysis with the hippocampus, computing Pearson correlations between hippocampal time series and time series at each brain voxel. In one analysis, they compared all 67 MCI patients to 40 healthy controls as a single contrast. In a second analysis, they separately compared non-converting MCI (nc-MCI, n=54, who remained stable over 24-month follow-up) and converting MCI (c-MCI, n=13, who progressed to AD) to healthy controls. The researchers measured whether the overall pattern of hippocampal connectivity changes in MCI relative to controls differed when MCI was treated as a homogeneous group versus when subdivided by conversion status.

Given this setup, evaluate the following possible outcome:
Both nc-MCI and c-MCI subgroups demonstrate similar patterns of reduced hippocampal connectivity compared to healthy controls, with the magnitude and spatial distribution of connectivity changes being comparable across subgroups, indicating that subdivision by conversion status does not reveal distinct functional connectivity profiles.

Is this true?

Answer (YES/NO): NO